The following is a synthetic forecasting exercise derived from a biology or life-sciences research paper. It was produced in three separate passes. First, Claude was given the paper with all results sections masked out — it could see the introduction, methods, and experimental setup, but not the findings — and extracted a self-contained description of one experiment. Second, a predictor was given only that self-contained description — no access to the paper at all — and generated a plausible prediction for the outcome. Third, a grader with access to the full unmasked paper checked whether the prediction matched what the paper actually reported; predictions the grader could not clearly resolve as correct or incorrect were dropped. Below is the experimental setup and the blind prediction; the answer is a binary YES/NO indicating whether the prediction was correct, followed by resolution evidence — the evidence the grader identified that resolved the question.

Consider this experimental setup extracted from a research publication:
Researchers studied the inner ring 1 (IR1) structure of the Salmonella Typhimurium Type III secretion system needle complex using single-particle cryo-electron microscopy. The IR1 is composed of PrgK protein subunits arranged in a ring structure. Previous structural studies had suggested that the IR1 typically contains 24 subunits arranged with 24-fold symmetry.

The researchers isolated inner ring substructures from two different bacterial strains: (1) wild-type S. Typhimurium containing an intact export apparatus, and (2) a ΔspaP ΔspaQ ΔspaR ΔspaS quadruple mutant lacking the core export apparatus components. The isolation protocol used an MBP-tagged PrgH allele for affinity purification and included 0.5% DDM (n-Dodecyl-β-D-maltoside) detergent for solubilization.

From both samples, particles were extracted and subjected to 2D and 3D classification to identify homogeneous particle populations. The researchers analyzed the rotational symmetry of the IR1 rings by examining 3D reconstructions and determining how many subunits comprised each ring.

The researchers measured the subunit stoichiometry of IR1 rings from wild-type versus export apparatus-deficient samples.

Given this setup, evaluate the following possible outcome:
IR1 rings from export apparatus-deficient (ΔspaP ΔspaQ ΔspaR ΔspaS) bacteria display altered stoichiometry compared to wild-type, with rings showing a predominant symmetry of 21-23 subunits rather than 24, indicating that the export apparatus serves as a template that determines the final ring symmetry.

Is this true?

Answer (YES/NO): YES